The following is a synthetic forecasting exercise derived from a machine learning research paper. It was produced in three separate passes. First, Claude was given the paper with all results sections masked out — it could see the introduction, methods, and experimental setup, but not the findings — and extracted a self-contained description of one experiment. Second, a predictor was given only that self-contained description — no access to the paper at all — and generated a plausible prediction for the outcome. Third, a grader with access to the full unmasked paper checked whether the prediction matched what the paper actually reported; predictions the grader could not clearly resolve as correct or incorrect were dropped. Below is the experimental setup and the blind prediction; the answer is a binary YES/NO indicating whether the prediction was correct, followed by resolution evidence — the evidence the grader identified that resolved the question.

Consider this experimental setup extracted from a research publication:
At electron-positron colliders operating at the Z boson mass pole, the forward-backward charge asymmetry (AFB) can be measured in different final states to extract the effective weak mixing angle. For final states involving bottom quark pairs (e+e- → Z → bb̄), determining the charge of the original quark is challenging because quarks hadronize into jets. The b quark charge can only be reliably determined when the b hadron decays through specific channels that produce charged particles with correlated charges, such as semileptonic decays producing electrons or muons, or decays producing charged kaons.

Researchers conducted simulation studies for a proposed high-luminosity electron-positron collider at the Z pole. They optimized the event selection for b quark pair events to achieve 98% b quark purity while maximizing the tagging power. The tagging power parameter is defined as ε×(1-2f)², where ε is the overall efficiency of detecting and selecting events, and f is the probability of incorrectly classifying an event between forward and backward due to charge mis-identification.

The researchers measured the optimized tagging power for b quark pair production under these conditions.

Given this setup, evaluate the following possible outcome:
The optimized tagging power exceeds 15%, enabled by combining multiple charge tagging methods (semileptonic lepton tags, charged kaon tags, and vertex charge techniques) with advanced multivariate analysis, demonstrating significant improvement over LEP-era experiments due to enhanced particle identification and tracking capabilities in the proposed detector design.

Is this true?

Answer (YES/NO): NO